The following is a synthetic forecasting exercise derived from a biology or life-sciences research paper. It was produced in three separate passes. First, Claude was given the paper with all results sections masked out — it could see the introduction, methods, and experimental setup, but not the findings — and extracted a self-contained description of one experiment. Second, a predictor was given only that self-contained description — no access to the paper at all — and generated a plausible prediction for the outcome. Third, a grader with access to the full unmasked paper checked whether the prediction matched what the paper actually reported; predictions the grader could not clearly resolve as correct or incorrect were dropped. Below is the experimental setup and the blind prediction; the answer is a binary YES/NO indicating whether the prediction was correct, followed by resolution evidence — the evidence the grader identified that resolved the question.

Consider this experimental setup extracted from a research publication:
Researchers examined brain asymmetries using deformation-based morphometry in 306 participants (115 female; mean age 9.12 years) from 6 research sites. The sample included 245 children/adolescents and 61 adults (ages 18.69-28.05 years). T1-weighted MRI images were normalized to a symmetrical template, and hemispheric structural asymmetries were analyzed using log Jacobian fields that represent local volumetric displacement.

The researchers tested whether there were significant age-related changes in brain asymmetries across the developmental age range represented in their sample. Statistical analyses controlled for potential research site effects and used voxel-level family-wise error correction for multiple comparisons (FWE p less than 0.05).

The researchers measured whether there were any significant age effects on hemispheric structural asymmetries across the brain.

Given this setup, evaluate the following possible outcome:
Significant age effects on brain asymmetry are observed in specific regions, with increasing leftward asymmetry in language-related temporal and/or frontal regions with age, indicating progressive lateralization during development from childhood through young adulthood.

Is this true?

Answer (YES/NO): NO